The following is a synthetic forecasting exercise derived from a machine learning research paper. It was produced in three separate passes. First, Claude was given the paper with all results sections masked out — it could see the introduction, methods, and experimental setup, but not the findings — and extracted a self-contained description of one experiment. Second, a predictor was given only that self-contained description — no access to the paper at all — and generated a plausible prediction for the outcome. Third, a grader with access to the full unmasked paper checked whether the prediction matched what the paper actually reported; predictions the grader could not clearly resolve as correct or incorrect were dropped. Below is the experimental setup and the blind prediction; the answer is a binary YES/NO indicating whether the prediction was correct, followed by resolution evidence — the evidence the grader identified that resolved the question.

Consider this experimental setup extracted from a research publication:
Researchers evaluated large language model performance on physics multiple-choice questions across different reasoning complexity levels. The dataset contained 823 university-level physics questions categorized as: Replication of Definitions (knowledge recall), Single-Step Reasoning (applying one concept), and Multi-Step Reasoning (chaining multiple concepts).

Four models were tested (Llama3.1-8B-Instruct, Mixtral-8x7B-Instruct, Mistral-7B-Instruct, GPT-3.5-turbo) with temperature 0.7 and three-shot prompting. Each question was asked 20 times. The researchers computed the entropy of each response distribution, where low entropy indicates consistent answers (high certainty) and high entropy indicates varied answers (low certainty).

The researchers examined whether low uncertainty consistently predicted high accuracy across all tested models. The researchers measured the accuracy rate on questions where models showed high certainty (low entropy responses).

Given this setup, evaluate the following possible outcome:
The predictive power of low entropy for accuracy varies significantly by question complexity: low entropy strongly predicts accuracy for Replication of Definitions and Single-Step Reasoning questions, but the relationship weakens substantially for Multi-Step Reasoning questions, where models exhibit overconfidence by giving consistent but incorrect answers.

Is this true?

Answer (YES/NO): NO